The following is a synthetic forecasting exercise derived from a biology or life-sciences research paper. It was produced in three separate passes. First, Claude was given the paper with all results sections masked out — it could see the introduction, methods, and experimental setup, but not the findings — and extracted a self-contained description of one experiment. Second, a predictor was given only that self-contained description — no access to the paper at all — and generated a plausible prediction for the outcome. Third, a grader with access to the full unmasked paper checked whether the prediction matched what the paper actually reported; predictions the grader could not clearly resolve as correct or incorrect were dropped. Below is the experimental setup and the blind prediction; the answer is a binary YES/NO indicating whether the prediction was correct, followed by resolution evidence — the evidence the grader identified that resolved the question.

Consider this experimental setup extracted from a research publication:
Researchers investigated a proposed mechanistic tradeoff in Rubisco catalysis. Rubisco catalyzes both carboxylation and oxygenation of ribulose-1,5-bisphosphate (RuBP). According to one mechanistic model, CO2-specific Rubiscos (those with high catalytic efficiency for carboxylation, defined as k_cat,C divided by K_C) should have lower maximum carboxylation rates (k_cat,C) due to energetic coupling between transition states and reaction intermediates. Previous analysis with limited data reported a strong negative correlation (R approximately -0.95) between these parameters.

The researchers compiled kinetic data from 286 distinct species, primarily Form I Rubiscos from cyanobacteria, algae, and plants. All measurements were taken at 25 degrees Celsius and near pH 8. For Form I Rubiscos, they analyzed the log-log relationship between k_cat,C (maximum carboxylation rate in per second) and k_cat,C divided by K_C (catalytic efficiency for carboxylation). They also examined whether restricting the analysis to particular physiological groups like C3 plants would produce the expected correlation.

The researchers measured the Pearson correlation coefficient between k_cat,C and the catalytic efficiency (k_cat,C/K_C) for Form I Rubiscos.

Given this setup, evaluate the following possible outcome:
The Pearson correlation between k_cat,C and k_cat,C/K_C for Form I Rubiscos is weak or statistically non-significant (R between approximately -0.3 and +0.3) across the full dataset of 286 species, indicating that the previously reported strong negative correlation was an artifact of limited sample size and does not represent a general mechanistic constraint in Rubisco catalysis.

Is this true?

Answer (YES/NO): YES